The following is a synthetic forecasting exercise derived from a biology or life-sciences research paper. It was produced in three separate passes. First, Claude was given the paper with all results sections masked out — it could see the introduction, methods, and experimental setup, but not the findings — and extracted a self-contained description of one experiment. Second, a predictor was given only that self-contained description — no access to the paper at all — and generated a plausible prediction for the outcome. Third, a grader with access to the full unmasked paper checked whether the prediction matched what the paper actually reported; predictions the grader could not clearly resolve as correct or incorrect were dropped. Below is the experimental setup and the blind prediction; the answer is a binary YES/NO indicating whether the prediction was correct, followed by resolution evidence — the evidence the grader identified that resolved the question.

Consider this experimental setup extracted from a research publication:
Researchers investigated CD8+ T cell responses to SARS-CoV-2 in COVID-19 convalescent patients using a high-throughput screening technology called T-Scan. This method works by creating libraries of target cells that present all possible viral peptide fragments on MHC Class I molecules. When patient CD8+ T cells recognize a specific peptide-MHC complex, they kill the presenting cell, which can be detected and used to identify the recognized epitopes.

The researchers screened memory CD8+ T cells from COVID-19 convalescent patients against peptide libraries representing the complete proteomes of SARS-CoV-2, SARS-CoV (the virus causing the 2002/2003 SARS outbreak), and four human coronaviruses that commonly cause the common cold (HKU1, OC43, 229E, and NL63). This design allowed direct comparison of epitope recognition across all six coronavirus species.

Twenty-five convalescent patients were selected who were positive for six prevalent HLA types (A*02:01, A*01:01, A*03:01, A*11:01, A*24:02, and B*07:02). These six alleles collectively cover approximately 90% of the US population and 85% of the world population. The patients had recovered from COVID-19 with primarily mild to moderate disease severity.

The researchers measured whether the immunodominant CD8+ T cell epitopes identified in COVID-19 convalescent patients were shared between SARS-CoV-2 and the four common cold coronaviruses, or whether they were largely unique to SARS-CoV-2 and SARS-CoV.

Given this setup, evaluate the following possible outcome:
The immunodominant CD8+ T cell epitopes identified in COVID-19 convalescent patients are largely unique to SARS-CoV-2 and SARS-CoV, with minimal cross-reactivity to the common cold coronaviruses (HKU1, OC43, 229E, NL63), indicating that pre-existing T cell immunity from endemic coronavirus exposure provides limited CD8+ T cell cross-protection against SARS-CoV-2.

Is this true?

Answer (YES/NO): YES